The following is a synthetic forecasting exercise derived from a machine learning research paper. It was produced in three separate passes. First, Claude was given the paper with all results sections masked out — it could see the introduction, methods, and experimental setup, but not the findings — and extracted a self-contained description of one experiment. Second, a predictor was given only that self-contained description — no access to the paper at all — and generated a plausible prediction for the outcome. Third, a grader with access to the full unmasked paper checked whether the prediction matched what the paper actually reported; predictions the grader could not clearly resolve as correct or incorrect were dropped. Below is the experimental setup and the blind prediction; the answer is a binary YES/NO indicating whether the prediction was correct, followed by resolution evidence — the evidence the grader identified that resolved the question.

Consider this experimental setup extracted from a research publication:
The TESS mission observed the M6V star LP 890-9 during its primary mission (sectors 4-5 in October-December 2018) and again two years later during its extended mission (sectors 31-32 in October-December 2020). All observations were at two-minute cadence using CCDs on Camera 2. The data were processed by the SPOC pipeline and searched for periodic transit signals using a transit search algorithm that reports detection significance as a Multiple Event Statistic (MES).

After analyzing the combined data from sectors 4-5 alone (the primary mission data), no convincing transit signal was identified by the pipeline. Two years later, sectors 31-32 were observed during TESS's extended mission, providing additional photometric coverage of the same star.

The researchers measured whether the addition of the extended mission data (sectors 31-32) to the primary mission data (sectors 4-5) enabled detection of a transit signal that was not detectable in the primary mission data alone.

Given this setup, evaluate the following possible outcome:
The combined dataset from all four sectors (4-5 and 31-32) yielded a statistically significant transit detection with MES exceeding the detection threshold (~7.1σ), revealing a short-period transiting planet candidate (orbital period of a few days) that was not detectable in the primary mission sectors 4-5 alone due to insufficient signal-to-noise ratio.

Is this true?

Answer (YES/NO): YES